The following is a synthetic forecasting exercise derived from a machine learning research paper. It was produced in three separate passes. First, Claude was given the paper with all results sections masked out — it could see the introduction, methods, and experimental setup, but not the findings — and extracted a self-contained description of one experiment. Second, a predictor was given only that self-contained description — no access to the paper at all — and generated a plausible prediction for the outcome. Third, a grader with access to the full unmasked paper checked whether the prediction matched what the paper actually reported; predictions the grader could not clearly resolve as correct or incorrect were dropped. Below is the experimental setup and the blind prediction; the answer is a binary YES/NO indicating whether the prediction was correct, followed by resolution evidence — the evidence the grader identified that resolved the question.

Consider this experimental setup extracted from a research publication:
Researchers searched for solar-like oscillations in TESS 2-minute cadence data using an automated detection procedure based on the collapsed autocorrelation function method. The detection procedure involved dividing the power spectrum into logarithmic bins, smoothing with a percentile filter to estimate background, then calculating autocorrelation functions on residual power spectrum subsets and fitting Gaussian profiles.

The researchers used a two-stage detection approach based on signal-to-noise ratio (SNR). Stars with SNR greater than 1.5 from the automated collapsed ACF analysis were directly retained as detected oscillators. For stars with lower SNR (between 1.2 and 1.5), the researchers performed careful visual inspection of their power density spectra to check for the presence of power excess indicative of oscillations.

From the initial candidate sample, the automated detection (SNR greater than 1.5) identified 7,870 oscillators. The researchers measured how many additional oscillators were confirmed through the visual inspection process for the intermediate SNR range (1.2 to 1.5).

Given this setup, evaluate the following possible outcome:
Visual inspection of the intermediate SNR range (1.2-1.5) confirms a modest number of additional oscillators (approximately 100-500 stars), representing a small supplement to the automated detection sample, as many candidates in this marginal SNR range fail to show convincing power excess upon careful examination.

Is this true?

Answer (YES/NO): YES